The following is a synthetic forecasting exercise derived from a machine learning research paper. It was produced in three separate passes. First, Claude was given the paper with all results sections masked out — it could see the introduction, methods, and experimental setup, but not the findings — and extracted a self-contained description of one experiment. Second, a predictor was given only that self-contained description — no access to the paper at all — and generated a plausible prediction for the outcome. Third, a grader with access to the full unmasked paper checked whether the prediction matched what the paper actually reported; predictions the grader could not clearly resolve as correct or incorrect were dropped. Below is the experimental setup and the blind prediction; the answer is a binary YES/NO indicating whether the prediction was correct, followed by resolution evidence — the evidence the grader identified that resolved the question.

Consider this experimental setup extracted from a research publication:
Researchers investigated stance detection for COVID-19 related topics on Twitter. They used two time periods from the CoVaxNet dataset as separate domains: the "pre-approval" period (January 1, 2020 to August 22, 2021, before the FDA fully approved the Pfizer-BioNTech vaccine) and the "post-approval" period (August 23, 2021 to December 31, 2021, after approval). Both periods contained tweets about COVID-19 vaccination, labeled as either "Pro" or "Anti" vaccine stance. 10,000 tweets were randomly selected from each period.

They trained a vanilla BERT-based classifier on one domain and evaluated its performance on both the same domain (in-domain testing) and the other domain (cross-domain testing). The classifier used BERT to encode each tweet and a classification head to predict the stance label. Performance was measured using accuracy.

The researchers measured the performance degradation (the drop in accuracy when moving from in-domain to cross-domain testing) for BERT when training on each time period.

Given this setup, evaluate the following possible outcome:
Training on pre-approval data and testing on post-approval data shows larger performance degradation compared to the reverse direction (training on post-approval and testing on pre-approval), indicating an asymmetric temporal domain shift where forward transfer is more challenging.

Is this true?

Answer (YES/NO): NO